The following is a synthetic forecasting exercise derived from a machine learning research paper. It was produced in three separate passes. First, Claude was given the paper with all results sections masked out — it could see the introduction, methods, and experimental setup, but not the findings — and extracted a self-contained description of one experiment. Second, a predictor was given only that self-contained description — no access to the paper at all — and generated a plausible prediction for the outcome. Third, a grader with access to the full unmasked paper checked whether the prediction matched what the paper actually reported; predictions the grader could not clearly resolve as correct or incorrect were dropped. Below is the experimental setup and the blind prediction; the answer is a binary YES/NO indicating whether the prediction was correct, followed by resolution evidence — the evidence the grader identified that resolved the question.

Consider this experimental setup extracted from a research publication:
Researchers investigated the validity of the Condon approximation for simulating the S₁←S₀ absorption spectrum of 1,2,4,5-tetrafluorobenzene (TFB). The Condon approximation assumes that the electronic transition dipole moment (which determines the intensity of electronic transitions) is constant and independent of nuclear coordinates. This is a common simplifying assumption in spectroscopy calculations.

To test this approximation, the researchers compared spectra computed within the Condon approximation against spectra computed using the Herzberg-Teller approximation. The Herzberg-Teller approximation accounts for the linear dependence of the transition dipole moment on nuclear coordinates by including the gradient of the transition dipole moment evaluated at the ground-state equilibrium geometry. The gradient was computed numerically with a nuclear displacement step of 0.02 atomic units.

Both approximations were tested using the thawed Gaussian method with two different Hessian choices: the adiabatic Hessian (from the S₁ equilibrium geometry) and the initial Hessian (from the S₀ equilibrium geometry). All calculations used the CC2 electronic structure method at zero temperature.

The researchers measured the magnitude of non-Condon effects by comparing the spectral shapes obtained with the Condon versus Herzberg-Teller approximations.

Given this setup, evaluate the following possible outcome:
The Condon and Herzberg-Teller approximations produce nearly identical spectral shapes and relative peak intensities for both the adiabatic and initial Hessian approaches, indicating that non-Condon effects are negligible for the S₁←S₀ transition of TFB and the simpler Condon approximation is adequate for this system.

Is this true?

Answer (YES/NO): YES